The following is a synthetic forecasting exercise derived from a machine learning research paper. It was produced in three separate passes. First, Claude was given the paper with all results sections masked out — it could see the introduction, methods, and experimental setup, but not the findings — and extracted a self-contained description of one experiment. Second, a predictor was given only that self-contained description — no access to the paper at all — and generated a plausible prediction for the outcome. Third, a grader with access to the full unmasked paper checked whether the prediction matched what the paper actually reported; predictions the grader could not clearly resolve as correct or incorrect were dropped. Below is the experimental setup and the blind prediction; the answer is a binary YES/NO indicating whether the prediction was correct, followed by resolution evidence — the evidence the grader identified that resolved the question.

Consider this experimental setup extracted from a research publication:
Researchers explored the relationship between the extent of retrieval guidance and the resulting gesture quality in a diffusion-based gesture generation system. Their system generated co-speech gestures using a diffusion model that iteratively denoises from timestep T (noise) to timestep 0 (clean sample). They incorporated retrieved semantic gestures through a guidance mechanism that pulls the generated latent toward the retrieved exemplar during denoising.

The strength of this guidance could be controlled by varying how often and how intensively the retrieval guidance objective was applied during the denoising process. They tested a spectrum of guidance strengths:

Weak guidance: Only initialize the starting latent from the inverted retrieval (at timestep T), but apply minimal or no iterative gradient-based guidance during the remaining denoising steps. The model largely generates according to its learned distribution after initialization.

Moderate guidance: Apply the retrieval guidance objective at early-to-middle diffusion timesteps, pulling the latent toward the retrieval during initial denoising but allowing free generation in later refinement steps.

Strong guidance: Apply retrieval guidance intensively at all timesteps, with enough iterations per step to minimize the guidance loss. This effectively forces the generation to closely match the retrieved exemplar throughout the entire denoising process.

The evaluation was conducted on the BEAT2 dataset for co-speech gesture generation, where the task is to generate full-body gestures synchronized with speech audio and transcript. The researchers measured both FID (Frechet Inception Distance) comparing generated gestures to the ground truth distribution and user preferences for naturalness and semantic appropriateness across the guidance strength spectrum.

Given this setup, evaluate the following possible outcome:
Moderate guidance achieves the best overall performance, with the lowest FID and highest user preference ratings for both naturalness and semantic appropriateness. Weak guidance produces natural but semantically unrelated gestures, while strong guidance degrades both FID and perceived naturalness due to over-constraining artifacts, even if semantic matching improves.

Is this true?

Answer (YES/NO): NO